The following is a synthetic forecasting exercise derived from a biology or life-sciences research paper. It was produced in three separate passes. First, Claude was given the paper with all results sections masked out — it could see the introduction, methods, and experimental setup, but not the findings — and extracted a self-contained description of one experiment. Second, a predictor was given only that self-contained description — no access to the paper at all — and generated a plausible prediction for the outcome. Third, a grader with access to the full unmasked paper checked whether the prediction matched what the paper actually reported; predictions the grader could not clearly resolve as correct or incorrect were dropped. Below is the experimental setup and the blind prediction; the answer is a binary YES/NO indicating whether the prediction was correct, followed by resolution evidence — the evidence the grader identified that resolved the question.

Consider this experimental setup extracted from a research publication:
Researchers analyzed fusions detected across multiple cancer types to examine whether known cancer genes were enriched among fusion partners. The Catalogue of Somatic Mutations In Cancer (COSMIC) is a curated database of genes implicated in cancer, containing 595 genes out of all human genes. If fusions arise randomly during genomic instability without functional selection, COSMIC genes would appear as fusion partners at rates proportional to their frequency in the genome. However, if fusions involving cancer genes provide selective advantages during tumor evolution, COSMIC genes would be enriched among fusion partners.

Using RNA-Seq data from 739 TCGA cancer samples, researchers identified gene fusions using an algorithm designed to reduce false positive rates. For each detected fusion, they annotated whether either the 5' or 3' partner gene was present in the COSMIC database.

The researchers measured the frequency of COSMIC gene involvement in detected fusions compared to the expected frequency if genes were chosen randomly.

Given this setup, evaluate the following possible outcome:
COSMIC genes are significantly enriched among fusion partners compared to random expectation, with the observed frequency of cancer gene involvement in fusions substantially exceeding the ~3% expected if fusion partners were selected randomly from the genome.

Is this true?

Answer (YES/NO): YES